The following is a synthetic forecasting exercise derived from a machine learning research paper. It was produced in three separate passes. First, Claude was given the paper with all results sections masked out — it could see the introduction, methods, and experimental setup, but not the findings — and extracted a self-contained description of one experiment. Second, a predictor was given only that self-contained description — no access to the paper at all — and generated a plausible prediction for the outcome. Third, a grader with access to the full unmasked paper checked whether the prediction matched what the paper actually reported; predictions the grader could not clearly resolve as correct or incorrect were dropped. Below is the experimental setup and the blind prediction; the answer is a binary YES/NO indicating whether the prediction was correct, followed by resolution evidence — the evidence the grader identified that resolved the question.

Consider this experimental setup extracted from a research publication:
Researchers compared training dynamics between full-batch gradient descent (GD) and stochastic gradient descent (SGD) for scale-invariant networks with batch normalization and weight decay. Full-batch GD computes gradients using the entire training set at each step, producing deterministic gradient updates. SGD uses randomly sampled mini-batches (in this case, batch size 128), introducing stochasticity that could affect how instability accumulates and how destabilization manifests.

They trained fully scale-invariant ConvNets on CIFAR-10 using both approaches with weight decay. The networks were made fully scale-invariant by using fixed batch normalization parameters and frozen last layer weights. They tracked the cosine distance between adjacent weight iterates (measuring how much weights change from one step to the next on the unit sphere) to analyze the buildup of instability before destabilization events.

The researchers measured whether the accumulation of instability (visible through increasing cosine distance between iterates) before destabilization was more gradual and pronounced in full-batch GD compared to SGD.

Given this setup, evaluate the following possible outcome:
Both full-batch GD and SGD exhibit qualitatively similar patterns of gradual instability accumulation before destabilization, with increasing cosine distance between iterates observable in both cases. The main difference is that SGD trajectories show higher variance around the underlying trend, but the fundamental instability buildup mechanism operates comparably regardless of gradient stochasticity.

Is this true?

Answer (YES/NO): NO